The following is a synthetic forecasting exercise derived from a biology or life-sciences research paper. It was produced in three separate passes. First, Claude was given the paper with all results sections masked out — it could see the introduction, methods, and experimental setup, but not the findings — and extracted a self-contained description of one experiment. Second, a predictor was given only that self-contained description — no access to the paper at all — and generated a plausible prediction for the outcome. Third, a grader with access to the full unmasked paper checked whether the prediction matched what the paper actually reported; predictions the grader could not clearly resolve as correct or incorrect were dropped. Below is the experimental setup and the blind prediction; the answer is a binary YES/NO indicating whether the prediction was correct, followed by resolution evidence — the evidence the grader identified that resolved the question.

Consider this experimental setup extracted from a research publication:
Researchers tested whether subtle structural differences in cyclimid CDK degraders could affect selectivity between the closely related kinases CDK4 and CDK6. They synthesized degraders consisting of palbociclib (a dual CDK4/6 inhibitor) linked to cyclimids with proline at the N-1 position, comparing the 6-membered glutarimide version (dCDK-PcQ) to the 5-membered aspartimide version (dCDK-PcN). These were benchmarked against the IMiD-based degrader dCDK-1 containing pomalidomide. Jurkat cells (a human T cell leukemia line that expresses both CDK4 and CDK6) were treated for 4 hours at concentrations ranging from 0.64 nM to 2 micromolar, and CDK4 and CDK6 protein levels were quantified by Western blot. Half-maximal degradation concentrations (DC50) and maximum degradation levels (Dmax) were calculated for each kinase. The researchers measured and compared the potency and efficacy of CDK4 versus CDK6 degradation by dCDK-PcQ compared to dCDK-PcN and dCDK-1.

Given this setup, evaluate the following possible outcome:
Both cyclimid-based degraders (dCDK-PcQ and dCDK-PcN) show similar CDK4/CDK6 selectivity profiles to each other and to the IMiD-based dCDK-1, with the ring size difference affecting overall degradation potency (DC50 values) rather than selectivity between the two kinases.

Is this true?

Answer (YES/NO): NO